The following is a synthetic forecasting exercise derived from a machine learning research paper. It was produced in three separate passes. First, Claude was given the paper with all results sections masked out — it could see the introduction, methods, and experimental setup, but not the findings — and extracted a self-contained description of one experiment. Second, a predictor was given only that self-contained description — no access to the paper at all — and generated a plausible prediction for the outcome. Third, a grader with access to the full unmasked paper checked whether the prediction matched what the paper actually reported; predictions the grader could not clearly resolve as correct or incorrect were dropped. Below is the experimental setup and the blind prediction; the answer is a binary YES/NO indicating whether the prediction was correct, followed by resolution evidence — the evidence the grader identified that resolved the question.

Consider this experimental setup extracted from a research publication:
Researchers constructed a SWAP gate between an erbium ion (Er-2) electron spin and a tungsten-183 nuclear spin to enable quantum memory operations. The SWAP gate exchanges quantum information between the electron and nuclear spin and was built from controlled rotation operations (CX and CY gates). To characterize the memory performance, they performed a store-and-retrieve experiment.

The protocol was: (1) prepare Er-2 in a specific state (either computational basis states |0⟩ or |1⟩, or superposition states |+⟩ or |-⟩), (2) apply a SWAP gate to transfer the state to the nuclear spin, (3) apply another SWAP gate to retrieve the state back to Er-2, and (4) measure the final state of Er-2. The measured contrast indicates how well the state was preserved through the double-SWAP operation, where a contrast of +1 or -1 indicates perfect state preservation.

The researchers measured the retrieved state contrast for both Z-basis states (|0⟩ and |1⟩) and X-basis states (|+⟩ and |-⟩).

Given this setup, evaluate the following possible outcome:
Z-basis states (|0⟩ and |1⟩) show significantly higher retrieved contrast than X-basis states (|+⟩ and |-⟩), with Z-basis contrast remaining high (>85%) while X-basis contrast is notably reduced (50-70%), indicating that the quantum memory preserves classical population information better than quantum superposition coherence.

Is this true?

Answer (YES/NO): NO